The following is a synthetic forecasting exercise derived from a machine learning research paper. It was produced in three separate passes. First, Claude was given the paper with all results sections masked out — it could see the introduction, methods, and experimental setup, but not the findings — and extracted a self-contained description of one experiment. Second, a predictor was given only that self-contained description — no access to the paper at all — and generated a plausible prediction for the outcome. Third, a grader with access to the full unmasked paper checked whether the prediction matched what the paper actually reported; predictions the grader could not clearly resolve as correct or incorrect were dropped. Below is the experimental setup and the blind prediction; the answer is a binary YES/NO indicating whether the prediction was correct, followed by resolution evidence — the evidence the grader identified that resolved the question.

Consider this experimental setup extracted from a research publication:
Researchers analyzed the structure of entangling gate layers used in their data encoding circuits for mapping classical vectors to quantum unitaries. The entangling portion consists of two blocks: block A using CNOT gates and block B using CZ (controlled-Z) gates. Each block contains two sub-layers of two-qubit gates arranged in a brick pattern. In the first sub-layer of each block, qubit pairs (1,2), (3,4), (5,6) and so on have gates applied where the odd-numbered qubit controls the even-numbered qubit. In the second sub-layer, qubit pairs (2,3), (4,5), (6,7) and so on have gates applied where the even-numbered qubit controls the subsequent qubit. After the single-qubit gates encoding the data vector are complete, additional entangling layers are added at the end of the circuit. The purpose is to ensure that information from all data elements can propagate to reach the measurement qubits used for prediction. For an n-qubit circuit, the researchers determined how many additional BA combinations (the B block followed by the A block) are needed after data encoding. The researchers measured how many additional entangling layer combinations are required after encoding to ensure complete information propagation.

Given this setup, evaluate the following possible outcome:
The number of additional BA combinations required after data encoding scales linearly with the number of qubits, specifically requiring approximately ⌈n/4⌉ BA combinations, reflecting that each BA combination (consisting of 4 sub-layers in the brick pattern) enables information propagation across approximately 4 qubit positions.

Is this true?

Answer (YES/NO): NO